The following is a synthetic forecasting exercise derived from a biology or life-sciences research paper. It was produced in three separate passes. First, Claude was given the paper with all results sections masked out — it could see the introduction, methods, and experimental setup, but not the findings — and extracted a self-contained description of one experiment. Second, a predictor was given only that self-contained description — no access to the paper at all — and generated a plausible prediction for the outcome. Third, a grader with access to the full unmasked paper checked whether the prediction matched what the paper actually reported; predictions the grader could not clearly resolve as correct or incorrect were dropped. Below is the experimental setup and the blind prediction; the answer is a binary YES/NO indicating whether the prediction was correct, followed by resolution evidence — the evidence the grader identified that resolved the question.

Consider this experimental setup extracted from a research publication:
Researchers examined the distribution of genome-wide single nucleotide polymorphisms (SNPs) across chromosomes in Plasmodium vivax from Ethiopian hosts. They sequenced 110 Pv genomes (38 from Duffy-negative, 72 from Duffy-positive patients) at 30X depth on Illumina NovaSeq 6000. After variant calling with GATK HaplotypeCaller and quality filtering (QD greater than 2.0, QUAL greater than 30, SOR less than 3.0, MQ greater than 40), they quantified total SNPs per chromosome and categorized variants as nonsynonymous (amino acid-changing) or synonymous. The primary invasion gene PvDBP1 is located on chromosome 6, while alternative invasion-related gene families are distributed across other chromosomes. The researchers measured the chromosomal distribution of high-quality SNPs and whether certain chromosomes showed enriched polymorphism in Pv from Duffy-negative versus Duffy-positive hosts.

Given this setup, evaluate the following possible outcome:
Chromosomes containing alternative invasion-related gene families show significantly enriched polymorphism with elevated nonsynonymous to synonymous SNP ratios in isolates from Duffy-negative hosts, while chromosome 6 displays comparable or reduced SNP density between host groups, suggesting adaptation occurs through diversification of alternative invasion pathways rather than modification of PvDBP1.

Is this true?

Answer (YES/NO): NO